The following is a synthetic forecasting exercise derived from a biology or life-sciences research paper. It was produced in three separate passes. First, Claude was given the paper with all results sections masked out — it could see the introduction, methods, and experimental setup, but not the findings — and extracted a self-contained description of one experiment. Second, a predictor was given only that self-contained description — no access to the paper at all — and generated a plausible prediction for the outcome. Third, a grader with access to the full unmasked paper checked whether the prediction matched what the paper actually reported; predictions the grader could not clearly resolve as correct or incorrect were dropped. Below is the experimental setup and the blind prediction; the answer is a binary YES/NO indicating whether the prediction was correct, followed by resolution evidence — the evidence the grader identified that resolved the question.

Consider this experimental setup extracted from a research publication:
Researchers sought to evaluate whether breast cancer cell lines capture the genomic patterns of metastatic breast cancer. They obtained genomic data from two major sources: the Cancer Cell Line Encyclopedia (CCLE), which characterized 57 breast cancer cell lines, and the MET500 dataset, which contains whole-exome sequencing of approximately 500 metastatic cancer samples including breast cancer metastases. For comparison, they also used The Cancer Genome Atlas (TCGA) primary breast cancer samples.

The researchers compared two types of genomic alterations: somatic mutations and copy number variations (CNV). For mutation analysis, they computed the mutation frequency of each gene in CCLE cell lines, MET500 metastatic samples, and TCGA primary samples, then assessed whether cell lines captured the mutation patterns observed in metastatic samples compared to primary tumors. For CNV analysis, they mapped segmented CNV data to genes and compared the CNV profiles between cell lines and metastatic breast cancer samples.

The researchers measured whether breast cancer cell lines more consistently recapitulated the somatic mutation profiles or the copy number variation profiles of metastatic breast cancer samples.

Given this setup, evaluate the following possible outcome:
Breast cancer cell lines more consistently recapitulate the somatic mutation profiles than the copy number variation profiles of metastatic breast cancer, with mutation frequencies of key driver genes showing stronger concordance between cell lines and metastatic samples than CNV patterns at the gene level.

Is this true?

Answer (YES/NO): NO